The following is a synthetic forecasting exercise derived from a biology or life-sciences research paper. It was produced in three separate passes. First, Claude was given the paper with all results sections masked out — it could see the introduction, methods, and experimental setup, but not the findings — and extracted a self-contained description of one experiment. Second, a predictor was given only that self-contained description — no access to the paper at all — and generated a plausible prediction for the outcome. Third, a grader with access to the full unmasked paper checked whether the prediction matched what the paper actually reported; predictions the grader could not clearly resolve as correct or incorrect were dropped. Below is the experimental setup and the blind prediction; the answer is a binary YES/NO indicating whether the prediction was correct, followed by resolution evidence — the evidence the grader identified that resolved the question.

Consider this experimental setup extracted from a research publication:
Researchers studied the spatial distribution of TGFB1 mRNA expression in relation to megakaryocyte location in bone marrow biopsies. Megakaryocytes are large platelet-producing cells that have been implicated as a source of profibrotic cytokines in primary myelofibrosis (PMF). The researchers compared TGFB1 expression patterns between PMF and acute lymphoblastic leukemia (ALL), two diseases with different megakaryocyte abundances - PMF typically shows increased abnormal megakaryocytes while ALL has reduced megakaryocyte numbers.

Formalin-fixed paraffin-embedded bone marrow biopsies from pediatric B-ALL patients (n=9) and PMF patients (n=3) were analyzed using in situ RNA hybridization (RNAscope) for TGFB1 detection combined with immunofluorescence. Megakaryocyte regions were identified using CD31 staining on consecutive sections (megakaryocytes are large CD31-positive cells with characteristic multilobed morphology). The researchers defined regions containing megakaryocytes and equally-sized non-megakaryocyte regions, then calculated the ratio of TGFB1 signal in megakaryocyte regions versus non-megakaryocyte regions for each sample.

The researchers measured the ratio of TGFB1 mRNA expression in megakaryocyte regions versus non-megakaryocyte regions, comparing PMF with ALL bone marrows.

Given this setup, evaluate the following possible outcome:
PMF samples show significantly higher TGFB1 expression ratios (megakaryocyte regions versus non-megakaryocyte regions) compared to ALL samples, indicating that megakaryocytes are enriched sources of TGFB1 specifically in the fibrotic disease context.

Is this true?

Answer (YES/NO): NO